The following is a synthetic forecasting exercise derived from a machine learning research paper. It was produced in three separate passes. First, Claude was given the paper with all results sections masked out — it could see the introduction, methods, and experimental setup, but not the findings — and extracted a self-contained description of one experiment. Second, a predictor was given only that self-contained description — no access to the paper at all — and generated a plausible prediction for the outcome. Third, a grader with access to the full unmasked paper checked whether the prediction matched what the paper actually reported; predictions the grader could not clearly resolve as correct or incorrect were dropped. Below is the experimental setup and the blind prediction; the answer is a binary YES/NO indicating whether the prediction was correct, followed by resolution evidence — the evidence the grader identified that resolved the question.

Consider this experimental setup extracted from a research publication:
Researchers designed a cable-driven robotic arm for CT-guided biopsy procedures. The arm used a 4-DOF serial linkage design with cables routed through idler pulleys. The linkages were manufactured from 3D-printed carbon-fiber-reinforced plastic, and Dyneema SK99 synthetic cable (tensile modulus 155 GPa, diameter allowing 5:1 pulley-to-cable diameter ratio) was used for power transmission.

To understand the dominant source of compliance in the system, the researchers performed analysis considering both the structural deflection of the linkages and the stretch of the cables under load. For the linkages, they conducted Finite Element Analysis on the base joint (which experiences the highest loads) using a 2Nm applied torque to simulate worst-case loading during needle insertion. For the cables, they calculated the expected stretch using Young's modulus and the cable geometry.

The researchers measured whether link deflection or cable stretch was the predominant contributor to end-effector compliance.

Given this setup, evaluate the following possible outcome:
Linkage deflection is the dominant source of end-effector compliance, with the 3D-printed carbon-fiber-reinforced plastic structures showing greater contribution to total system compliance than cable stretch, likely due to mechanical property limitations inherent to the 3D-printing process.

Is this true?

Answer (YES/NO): NO